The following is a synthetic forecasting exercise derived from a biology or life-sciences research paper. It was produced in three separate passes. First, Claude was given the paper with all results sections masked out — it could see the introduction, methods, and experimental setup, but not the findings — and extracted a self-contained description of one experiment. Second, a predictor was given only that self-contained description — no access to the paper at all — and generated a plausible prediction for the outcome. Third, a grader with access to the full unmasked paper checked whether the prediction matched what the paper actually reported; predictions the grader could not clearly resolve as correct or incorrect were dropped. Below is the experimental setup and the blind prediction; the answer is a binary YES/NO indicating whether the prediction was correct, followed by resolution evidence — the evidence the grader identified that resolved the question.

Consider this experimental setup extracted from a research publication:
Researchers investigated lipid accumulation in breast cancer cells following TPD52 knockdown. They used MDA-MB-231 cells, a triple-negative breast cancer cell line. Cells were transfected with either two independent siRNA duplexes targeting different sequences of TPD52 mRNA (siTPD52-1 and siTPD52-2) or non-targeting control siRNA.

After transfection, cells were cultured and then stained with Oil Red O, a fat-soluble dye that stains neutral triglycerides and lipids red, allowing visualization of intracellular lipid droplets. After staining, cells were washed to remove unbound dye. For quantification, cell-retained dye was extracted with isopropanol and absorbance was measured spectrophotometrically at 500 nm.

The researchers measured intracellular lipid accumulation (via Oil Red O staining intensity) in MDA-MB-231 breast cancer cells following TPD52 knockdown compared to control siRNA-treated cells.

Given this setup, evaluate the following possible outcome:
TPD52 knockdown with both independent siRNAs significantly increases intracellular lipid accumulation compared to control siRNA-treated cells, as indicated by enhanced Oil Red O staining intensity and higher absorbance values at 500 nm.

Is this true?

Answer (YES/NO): NO